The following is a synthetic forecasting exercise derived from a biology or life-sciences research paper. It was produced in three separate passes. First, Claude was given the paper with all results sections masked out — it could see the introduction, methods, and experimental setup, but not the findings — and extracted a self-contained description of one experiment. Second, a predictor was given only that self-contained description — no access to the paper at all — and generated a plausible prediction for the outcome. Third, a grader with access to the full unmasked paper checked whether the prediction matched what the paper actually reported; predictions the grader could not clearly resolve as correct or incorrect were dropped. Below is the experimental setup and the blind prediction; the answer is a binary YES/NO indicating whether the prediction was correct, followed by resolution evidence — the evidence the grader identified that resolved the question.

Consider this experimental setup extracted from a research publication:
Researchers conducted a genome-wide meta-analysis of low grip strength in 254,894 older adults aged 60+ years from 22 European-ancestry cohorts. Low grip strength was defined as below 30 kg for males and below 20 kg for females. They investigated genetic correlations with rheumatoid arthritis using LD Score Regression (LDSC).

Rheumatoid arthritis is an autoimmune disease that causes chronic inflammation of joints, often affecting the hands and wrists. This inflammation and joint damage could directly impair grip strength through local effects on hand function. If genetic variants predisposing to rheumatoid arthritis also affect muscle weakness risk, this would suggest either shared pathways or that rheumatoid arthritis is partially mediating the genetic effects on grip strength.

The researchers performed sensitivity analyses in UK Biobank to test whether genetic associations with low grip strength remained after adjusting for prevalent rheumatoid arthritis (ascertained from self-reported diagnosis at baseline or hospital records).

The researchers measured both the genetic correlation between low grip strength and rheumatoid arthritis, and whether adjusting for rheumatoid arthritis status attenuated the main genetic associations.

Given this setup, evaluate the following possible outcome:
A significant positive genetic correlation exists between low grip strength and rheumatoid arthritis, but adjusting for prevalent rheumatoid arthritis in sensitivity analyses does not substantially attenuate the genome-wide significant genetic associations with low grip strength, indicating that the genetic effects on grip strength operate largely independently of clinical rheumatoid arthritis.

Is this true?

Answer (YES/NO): YES